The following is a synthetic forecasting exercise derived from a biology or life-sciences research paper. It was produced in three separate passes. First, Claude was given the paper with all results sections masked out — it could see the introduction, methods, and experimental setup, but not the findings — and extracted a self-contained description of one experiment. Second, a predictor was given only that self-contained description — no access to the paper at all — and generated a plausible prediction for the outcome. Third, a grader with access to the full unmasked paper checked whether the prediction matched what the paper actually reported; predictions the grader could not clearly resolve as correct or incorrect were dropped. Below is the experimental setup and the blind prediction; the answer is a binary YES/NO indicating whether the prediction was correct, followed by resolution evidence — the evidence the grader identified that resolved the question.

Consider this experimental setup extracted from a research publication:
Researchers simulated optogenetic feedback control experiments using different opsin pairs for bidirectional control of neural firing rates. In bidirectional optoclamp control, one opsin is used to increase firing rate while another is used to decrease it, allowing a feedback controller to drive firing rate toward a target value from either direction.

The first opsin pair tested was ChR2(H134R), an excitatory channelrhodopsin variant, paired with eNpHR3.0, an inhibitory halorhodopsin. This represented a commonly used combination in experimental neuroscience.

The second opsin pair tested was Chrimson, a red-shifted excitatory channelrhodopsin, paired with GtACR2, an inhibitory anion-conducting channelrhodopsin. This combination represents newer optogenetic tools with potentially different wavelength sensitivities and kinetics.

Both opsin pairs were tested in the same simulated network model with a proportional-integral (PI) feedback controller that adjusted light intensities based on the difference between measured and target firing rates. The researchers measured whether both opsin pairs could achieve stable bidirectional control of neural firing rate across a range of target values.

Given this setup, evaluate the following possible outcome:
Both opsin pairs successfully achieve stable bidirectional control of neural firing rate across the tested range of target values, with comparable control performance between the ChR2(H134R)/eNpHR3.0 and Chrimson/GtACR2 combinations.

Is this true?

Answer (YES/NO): YES